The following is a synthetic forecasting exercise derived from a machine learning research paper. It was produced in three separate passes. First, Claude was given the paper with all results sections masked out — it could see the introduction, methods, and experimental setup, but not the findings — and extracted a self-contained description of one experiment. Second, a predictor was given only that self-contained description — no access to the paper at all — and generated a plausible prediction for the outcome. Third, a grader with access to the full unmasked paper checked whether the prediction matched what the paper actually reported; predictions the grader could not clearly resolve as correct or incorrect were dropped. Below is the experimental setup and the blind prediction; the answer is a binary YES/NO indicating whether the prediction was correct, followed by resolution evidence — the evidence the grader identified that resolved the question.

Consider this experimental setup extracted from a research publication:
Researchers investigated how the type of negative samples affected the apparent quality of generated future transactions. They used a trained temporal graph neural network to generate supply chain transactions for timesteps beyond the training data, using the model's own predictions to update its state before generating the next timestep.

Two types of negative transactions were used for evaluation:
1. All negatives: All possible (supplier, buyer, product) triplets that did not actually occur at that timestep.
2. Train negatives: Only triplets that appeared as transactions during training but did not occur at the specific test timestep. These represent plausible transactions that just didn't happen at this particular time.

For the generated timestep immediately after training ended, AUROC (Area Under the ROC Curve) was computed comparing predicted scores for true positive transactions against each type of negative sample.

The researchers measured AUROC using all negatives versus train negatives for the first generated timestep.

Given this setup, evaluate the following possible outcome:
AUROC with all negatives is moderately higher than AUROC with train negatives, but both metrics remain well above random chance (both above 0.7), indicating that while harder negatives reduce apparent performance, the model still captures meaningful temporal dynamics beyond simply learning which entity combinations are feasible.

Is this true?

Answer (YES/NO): YES